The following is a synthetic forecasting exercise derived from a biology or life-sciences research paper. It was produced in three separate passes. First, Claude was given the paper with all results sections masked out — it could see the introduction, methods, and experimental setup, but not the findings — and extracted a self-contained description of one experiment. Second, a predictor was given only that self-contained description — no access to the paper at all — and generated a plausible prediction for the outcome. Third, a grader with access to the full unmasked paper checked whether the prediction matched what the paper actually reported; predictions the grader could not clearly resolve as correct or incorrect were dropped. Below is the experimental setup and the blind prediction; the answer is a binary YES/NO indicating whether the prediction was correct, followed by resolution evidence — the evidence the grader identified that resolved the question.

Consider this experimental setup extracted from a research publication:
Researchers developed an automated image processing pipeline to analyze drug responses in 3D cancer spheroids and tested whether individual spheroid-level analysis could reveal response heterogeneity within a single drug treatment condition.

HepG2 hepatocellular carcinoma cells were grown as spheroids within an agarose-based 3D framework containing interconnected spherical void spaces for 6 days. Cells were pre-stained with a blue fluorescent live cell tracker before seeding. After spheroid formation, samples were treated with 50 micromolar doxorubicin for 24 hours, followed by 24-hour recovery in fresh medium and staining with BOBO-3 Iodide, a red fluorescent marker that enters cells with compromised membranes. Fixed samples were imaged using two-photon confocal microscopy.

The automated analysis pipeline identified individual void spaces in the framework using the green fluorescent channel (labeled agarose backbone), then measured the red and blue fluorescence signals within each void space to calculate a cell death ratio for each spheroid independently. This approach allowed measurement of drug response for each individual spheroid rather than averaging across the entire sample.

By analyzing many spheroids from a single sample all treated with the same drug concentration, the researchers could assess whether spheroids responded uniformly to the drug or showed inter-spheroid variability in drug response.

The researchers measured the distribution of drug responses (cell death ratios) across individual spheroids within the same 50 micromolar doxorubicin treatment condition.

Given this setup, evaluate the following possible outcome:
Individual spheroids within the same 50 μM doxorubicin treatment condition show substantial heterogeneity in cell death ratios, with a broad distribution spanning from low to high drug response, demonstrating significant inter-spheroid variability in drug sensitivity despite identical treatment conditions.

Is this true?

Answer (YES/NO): NO